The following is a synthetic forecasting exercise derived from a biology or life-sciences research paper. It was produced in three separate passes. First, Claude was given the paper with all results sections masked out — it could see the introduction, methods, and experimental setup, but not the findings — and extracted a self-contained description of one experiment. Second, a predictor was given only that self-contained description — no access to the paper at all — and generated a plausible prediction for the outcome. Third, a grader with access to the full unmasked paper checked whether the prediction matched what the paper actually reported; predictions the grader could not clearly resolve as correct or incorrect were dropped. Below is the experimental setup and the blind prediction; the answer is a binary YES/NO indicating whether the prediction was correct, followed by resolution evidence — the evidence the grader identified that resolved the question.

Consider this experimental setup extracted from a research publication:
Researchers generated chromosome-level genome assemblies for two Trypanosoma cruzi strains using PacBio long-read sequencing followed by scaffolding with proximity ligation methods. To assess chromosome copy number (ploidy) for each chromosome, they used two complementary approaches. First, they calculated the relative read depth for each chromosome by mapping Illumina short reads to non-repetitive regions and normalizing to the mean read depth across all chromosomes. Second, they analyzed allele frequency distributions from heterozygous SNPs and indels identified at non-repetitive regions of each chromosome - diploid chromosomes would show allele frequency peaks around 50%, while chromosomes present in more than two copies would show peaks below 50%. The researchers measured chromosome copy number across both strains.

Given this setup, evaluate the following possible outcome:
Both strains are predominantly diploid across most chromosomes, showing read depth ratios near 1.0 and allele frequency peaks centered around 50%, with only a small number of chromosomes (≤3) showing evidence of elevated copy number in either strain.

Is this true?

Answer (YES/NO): NO